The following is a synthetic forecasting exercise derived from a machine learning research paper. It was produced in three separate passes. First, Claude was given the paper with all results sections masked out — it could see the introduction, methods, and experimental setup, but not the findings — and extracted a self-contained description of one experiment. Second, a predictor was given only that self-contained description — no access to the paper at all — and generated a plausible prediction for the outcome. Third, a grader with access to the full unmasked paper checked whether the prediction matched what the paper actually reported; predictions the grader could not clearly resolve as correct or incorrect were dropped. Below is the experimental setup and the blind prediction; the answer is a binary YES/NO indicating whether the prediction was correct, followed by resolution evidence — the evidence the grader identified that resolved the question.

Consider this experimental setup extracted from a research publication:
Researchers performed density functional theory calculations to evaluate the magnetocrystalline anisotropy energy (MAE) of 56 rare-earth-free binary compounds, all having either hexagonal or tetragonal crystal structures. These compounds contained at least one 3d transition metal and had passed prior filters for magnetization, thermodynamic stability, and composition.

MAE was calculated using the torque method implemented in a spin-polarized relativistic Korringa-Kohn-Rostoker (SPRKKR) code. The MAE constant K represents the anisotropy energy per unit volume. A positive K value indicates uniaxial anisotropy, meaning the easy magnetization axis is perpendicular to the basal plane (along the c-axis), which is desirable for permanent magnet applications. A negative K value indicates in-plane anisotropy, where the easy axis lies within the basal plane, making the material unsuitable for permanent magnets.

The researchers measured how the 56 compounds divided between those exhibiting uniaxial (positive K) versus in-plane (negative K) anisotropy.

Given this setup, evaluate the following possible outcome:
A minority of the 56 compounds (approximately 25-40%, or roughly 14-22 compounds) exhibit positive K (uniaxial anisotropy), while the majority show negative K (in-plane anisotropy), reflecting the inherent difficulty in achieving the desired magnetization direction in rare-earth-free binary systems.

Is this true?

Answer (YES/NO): NO